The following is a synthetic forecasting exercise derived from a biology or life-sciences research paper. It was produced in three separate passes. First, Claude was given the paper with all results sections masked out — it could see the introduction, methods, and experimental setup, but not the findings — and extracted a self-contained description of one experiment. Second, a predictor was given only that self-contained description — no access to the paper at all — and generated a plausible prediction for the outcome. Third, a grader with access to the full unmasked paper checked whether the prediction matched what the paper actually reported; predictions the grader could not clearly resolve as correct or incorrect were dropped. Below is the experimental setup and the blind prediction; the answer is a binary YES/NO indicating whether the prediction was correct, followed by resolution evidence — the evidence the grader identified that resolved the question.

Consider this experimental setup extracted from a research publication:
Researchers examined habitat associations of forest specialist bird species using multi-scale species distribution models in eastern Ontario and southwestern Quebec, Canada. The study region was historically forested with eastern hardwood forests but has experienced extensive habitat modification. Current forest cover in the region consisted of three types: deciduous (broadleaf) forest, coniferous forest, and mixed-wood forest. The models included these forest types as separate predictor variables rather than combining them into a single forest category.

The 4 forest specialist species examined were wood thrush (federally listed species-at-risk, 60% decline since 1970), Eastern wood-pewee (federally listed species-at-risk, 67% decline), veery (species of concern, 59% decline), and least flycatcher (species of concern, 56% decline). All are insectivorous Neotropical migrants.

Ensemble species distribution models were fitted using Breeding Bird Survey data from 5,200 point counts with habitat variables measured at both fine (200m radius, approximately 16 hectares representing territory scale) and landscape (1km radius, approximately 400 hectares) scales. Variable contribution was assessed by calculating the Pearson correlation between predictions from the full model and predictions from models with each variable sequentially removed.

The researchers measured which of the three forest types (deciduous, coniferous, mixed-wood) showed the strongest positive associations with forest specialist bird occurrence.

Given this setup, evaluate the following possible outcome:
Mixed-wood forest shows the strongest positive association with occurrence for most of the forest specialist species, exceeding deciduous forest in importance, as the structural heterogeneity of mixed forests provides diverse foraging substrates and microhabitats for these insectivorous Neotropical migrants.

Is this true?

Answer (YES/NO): NO